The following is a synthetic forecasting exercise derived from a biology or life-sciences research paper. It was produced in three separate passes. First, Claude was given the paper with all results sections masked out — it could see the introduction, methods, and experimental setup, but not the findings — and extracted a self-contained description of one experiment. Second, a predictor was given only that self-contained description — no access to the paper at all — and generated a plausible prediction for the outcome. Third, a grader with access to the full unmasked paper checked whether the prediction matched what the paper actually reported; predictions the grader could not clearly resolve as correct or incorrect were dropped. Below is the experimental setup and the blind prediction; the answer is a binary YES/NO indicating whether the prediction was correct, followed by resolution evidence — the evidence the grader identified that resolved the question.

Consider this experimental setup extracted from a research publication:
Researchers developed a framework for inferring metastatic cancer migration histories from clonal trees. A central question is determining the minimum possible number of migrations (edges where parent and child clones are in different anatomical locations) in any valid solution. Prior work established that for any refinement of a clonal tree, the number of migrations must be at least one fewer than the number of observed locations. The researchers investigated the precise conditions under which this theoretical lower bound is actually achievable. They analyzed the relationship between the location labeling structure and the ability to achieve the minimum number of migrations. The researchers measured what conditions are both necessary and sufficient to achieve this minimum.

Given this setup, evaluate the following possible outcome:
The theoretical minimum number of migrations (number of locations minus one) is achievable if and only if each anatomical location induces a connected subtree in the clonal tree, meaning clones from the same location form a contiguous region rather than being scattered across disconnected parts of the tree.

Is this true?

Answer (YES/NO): NO